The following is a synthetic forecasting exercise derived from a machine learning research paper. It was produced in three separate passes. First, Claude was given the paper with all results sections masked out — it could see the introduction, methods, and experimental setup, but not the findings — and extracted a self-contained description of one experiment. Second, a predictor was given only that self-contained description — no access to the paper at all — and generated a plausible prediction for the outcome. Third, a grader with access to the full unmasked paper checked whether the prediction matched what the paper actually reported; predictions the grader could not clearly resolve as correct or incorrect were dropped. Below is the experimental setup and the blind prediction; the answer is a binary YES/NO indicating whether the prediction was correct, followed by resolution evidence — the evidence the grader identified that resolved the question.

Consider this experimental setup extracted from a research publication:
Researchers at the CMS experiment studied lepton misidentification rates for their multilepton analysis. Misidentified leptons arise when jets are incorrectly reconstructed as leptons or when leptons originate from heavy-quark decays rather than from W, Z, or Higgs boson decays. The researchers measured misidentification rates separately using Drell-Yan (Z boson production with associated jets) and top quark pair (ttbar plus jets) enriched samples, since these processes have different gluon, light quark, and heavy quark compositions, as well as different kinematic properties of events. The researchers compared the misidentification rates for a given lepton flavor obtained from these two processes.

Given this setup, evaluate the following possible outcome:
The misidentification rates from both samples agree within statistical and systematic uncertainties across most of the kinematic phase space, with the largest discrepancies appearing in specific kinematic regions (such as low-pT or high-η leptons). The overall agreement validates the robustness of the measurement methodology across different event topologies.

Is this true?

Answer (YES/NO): NO